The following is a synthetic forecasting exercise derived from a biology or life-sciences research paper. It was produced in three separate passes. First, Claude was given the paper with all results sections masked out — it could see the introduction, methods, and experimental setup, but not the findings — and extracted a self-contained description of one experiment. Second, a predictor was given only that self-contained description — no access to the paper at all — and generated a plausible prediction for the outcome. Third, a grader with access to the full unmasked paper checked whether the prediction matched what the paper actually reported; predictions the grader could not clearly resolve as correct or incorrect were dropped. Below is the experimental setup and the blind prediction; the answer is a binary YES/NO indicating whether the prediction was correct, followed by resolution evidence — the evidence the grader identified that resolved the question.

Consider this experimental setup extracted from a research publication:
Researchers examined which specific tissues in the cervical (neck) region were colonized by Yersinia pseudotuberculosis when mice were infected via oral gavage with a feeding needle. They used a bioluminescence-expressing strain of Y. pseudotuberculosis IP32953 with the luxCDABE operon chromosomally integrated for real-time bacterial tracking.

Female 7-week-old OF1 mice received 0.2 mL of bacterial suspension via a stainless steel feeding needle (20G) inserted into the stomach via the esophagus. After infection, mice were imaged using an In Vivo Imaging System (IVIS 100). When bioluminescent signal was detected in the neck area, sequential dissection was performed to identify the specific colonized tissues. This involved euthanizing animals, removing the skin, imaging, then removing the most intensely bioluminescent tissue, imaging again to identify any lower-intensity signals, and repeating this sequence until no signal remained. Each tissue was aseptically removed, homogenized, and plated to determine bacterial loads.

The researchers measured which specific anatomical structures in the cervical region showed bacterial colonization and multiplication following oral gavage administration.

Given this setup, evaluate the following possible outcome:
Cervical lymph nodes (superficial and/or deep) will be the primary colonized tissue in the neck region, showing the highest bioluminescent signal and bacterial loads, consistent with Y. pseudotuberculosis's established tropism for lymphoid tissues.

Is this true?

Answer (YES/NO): NO